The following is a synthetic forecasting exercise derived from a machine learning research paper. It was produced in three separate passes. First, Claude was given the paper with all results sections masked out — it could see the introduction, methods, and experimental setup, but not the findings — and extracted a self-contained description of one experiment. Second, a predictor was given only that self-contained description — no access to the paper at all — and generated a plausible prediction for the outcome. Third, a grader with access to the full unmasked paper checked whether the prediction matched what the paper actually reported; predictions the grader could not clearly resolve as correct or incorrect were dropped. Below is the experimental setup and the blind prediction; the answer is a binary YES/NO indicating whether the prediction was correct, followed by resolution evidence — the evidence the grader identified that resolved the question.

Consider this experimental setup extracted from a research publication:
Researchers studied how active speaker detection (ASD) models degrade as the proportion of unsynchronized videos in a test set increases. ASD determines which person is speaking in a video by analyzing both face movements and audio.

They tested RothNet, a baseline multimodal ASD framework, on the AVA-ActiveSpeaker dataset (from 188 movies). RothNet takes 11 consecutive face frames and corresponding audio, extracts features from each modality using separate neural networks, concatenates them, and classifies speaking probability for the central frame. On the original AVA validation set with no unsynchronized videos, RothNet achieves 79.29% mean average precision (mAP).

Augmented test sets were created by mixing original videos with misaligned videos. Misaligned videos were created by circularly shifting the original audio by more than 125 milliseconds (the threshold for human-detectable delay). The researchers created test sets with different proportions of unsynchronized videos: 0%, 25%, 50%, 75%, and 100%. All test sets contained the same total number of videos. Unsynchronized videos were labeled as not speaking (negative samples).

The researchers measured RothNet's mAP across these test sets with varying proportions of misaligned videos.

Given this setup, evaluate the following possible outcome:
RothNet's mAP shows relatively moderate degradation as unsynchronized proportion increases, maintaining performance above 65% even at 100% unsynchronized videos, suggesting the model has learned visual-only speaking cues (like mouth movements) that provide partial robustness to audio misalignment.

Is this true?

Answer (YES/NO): NO